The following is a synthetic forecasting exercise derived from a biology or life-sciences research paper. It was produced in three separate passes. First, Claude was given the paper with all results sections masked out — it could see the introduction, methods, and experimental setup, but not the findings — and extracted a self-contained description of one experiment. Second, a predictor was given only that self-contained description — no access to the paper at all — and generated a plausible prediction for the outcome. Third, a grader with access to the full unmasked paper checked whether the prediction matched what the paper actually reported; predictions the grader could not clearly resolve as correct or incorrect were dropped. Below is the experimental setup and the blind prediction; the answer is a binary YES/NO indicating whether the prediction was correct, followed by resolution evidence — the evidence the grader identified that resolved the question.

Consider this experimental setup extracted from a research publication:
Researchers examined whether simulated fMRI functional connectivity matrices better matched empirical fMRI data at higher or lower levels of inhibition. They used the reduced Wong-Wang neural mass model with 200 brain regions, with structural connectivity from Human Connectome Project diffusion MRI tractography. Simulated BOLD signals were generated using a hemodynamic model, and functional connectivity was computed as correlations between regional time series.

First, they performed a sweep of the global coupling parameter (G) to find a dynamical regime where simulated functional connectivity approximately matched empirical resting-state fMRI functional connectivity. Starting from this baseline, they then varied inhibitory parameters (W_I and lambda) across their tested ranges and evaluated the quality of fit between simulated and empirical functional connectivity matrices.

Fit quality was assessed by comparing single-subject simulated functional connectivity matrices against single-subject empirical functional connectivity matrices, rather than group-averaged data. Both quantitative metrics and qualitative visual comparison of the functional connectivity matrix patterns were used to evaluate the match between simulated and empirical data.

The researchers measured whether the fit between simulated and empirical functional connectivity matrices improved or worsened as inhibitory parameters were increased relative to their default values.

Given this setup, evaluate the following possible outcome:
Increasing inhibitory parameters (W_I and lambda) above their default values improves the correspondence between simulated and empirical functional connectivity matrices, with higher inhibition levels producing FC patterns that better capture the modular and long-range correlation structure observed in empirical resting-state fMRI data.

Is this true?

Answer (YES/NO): NO